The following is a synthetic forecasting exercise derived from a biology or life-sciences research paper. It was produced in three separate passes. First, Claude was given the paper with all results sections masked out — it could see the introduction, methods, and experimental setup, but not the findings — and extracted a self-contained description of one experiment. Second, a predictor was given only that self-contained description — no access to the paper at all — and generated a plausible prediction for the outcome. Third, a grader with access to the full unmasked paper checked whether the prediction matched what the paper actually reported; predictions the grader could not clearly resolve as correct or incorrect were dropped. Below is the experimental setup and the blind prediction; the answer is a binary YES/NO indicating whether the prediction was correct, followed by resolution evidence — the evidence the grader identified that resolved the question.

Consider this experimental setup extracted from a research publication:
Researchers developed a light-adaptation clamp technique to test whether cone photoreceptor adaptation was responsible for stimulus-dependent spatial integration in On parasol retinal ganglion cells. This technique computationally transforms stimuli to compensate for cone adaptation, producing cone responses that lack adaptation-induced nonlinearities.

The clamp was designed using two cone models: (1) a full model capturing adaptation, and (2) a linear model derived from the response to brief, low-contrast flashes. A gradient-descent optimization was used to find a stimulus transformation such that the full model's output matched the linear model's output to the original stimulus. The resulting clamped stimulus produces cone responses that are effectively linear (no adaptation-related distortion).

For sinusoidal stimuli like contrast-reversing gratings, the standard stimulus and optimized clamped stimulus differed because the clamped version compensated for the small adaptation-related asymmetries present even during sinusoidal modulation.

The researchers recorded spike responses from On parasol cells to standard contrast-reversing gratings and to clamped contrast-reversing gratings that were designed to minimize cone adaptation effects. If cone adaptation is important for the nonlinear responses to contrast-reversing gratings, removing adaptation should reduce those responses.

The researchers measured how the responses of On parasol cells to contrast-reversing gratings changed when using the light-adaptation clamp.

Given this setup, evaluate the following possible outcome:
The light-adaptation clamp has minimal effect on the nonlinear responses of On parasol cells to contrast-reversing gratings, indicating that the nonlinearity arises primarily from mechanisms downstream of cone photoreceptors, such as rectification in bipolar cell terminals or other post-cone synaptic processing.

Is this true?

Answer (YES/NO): NO